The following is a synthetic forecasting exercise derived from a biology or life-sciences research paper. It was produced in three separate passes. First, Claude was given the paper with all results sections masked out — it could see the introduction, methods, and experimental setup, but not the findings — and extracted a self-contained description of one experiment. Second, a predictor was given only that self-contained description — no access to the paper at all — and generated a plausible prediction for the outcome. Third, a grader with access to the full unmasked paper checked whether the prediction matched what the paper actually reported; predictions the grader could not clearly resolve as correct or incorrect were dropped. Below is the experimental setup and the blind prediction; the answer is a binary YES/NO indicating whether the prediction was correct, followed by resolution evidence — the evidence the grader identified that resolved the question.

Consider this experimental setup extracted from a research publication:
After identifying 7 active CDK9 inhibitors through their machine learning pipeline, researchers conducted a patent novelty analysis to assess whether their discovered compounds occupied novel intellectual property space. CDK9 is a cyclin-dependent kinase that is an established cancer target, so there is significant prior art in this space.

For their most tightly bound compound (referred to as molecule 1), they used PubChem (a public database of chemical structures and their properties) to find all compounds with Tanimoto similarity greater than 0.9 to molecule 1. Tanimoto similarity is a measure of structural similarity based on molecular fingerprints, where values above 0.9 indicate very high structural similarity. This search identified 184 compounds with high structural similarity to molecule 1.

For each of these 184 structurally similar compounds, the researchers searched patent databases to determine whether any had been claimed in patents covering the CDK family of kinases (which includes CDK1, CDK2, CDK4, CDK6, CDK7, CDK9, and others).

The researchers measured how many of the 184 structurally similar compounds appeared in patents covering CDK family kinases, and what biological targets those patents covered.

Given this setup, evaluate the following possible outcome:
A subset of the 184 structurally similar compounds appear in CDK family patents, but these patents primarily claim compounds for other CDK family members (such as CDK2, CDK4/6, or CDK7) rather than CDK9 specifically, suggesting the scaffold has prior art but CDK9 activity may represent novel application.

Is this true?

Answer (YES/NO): NO